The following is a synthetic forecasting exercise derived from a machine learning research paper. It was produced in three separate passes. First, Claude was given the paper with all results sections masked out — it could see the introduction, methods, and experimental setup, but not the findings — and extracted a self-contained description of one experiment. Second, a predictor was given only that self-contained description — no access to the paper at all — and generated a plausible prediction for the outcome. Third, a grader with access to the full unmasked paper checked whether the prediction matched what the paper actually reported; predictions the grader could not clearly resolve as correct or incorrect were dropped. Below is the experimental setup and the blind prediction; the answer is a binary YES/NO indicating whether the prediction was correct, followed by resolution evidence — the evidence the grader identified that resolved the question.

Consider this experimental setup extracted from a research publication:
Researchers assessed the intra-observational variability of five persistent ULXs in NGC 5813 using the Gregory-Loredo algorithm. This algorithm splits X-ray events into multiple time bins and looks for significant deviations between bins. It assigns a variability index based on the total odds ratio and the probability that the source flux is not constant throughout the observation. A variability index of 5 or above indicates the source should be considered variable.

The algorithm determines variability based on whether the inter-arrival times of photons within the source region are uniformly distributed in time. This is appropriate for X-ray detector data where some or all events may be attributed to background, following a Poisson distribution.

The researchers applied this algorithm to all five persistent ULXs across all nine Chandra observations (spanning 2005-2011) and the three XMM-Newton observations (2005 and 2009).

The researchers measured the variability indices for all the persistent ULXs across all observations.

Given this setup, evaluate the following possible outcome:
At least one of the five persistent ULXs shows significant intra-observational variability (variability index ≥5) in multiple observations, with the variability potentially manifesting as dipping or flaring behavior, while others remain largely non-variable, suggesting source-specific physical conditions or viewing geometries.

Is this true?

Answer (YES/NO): NO